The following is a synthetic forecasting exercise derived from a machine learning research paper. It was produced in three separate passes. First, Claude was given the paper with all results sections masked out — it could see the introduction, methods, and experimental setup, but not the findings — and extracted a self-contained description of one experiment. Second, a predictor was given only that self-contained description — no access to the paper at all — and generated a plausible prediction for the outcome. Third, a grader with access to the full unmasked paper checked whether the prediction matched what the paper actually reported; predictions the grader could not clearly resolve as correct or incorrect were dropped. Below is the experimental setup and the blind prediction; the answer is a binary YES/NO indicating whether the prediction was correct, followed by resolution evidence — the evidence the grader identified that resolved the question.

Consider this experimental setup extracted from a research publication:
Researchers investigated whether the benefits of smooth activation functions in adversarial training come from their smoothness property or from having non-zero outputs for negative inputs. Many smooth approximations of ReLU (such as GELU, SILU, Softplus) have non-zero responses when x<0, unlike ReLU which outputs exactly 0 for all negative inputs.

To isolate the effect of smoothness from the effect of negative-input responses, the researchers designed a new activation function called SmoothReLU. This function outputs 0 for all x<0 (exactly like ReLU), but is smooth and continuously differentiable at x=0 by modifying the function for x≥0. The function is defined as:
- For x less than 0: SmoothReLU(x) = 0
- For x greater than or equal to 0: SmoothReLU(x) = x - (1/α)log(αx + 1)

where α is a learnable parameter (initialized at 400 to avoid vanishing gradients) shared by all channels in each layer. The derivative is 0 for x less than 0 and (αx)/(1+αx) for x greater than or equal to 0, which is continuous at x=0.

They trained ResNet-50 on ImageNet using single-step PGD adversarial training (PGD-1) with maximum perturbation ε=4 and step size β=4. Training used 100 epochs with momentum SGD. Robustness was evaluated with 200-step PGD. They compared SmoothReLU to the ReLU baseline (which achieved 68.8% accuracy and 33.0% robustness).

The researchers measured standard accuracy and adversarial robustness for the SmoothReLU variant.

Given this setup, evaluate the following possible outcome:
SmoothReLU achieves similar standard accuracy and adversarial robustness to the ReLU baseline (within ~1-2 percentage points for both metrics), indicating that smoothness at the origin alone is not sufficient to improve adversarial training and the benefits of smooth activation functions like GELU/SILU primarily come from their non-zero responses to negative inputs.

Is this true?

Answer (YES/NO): NO